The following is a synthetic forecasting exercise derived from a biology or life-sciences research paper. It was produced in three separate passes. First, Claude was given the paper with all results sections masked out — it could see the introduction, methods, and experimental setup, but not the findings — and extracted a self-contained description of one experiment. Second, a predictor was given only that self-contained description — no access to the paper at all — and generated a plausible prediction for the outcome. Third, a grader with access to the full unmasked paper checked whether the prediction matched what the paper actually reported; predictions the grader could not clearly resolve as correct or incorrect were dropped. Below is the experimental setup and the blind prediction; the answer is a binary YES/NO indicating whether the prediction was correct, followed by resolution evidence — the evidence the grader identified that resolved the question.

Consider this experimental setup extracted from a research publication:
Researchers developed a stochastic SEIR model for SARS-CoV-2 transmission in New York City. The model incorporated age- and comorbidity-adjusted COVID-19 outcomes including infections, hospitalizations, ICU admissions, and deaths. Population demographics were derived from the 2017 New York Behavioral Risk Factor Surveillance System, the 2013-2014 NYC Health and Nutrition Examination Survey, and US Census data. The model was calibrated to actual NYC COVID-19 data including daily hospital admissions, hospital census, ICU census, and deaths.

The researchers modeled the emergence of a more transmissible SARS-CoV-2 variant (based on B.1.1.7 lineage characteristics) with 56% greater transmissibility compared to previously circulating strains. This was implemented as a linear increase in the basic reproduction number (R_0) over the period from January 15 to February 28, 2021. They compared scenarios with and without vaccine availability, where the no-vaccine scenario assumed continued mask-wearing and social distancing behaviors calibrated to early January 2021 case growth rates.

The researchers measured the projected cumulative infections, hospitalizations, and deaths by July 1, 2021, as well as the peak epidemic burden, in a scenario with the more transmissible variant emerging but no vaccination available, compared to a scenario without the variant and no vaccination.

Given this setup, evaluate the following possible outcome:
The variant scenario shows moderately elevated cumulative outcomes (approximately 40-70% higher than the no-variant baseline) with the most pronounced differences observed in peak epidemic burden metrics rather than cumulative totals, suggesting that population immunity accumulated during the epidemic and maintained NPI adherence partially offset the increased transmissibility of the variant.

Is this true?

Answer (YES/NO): NO